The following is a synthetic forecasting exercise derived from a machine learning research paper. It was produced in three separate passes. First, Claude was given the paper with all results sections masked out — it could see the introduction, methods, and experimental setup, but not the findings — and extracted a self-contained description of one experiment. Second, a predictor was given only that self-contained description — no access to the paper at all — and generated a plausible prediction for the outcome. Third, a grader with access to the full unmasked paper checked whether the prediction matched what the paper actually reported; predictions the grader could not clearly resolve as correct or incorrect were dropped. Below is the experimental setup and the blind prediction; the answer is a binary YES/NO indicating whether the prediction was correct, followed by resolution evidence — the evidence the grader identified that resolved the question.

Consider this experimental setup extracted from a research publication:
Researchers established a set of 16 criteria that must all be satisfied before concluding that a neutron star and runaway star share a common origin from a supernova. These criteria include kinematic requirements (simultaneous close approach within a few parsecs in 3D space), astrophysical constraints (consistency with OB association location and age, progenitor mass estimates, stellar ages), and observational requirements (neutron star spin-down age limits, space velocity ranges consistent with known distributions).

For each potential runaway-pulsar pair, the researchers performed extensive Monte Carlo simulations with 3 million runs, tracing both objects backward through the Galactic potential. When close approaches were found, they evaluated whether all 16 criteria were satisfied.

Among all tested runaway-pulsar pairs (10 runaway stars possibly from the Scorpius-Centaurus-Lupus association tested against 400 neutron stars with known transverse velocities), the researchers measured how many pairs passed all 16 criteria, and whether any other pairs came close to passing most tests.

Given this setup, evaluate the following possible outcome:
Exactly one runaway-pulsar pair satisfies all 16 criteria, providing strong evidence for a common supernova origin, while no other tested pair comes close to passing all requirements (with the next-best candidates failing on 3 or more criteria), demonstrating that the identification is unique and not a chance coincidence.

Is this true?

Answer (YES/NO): YES